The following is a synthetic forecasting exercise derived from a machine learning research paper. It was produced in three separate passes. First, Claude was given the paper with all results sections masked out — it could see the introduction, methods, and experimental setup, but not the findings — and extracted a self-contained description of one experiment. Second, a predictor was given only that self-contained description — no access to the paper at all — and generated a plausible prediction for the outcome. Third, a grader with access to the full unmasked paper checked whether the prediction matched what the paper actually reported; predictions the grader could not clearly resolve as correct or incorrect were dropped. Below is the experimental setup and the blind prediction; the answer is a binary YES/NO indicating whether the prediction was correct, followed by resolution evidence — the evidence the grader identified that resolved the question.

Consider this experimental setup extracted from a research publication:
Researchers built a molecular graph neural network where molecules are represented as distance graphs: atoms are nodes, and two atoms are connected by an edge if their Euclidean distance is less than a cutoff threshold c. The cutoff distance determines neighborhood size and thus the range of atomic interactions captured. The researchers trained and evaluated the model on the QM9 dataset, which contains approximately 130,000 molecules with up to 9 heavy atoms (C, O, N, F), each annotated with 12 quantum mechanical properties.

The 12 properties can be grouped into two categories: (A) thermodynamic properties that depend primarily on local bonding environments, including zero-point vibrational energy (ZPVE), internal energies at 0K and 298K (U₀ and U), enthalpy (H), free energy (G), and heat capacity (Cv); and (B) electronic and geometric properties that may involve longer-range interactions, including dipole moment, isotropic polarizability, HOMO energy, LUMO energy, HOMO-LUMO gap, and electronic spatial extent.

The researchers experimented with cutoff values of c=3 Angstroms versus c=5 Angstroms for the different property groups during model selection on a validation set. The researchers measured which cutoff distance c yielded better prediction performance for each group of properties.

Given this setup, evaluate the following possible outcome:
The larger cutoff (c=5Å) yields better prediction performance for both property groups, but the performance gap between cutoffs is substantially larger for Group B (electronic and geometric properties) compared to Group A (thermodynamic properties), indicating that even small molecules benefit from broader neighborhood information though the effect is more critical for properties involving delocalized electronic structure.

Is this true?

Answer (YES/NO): NO